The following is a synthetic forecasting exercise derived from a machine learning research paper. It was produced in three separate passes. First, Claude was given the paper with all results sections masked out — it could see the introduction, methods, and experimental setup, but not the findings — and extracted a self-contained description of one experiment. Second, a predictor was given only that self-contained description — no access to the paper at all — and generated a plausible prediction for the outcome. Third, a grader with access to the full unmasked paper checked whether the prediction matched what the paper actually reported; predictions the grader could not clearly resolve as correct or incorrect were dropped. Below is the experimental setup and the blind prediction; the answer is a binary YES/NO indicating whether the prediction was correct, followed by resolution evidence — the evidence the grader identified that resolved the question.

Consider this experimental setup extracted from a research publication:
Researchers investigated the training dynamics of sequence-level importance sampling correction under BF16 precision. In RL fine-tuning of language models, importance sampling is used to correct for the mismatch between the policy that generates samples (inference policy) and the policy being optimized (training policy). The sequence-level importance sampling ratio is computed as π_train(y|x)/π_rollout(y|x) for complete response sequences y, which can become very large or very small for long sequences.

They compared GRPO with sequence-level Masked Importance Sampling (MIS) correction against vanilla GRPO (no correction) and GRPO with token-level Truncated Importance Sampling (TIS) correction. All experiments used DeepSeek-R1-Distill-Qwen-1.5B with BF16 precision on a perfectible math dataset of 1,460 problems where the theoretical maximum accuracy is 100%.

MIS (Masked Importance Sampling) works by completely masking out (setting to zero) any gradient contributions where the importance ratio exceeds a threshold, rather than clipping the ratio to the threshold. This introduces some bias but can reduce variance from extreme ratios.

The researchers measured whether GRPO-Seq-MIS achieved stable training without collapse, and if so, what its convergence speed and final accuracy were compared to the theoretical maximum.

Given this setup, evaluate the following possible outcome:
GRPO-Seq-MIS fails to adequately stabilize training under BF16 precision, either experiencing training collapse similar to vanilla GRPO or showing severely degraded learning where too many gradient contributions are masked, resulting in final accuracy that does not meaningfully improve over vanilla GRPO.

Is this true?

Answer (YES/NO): NO